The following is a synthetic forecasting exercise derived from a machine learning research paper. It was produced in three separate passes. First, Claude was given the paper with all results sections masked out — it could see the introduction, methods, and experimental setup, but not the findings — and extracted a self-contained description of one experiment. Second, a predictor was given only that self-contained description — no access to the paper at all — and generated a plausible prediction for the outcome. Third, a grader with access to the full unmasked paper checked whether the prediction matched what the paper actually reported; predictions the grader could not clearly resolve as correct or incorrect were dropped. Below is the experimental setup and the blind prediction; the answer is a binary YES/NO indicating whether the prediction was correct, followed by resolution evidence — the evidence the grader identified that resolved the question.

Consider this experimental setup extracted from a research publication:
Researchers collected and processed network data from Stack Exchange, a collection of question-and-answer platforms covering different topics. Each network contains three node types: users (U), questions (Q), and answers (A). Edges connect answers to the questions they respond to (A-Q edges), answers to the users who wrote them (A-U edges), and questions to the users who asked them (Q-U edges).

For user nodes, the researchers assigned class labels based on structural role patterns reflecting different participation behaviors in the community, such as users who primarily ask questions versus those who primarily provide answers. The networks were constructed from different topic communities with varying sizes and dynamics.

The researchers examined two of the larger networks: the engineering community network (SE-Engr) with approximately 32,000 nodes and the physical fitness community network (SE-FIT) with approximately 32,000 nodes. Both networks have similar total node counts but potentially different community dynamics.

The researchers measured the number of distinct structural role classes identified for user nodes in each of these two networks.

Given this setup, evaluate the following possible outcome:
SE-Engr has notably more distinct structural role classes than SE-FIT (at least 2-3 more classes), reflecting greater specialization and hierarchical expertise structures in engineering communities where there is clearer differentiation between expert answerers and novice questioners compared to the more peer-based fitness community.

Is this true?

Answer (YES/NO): NO